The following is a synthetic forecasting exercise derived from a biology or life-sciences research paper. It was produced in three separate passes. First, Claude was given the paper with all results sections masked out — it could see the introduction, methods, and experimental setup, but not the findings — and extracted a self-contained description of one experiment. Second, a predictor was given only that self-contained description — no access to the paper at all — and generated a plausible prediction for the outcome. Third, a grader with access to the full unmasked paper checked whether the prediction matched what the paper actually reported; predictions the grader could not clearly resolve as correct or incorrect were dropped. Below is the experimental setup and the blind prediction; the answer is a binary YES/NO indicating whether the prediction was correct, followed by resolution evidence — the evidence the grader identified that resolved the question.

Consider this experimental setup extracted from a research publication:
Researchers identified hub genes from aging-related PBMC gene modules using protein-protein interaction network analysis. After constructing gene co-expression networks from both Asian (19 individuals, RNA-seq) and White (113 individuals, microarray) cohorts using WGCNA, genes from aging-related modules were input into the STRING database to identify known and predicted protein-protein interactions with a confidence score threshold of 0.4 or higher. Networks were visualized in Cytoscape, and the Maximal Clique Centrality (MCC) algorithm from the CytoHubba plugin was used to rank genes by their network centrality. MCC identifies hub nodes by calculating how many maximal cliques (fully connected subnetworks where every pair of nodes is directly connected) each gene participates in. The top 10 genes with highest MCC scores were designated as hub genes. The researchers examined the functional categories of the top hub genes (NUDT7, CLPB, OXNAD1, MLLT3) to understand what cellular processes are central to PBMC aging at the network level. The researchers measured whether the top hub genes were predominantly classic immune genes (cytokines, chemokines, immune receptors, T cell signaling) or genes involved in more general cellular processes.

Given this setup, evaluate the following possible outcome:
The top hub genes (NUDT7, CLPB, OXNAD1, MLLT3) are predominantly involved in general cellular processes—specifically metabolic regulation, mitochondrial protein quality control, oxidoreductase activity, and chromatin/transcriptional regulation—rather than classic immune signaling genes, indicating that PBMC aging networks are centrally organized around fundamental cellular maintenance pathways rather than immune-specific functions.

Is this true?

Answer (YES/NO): YES